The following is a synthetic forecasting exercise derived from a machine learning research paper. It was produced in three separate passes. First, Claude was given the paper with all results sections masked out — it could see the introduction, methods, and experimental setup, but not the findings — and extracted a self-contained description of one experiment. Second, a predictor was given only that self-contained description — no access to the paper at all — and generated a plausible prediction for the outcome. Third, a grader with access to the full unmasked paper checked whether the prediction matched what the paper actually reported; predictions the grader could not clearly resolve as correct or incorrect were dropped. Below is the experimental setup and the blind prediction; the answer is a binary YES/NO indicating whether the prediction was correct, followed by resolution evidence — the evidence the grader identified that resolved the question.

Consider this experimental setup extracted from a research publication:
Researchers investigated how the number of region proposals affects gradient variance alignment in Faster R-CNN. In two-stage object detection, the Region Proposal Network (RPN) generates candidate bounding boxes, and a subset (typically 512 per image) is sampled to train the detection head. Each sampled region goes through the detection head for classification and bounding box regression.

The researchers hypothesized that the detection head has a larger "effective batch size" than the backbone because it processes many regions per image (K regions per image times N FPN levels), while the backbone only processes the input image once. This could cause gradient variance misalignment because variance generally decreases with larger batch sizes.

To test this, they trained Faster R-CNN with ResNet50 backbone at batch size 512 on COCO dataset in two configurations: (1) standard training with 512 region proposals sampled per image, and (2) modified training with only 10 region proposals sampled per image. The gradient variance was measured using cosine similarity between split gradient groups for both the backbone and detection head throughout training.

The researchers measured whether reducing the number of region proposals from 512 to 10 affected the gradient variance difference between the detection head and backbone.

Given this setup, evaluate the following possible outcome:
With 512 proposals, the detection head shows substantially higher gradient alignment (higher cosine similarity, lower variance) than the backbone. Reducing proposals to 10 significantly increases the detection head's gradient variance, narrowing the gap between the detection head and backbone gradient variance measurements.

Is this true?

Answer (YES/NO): YES